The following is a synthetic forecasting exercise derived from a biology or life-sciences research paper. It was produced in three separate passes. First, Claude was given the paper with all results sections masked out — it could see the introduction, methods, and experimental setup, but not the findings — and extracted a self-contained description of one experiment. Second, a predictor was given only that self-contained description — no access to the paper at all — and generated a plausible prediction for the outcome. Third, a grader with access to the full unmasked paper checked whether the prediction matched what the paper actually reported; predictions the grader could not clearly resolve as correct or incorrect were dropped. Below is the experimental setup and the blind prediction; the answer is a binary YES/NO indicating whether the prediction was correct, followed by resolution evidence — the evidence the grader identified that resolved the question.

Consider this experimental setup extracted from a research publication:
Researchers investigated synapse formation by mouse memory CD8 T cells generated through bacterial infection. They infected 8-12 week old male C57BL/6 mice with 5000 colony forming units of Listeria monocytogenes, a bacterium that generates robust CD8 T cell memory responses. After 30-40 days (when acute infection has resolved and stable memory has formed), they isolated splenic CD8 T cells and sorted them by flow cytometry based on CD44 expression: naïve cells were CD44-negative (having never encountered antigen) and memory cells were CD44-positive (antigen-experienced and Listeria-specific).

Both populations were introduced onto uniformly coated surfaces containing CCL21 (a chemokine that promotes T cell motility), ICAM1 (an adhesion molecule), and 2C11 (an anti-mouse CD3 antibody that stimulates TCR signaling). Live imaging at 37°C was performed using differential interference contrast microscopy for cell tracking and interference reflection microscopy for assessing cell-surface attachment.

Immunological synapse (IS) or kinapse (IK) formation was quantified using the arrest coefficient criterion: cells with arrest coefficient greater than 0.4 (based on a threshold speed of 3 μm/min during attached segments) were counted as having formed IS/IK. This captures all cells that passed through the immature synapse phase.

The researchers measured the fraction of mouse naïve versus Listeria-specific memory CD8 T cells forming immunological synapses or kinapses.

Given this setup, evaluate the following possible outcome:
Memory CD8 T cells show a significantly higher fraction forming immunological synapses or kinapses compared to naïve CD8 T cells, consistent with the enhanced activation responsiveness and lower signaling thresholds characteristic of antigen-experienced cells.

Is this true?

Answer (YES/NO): NO